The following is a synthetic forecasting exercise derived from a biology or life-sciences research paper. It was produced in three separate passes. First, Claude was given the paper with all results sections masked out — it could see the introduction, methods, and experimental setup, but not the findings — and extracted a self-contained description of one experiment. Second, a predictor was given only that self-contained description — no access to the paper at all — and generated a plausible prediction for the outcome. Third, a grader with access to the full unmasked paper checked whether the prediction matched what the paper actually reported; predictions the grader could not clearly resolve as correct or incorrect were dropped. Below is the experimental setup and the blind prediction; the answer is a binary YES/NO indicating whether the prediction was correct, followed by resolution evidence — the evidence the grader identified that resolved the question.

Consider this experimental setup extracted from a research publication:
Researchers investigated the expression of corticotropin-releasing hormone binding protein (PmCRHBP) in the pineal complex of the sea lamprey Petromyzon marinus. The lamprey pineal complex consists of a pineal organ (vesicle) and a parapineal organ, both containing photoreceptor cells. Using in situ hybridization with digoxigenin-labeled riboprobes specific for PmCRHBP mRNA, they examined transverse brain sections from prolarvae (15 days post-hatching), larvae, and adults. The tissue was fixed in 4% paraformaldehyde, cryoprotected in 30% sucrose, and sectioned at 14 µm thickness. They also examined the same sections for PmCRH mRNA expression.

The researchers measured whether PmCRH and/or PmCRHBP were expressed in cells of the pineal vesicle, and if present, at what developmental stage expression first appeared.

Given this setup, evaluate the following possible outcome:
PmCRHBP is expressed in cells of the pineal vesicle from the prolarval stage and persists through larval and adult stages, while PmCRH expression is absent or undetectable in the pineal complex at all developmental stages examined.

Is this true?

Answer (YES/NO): YES